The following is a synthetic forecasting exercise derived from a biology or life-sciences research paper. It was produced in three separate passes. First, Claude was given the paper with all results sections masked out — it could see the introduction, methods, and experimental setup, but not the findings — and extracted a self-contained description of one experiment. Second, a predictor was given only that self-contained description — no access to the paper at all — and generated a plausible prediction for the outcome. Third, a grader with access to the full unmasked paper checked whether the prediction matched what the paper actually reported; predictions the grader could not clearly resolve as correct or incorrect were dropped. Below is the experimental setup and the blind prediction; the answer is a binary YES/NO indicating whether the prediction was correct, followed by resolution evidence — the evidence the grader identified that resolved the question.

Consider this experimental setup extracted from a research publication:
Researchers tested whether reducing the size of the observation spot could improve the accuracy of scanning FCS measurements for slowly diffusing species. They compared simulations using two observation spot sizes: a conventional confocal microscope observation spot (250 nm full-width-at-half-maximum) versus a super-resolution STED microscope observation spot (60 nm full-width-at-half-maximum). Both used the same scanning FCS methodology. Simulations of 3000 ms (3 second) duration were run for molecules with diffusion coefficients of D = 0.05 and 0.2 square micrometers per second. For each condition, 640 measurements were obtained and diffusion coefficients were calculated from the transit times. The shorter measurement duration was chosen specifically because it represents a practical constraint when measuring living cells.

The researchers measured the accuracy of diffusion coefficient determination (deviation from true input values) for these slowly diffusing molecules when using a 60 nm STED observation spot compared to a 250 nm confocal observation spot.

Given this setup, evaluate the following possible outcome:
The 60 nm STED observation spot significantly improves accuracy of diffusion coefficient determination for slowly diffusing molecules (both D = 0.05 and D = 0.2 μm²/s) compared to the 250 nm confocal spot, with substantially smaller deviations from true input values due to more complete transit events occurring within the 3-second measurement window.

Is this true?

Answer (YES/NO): YES